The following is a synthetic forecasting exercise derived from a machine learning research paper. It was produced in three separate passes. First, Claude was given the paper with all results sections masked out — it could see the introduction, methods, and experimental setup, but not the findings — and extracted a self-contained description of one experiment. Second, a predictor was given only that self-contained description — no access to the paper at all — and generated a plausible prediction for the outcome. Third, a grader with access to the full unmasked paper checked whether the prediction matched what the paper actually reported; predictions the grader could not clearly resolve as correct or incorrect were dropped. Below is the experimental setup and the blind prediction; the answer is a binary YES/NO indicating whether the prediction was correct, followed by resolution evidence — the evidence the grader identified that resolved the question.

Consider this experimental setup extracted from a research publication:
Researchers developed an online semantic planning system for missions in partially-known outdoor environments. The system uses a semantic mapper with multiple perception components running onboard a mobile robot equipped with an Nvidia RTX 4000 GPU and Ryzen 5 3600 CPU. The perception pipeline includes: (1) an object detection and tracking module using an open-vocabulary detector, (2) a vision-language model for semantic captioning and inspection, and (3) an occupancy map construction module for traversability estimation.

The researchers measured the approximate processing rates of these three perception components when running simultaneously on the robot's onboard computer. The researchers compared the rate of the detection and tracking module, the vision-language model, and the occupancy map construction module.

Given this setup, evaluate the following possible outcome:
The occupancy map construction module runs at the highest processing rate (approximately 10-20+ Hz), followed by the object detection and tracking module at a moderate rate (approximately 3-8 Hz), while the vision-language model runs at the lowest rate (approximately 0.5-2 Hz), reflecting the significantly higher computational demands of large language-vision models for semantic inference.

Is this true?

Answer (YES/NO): YES